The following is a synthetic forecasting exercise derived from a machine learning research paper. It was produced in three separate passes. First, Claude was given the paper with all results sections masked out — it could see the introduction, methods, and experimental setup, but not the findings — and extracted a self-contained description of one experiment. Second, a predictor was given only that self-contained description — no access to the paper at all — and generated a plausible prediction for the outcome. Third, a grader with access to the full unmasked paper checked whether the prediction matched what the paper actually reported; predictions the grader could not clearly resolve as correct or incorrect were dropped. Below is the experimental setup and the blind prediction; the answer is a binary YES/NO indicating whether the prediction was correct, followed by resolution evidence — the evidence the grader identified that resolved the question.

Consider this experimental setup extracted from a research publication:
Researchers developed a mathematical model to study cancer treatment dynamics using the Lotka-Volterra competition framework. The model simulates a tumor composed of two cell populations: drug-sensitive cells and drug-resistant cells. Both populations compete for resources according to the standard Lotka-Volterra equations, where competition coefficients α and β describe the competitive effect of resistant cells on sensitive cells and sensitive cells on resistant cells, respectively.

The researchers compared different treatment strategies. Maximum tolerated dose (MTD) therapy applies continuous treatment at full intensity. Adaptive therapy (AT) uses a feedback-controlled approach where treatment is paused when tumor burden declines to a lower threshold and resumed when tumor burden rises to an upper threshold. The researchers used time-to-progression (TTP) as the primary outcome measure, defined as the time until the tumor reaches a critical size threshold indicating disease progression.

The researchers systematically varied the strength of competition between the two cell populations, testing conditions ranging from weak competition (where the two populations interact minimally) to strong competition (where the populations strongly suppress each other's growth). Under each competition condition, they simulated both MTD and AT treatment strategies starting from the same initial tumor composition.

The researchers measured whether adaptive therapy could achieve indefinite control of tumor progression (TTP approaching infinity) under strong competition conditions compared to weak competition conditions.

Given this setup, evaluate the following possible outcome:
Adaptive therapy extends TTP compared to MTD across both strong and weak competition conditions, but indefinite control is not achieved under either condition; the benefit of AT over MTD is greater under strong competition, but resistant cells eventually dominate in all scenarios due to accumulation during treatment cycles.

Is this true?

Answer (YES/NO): NO